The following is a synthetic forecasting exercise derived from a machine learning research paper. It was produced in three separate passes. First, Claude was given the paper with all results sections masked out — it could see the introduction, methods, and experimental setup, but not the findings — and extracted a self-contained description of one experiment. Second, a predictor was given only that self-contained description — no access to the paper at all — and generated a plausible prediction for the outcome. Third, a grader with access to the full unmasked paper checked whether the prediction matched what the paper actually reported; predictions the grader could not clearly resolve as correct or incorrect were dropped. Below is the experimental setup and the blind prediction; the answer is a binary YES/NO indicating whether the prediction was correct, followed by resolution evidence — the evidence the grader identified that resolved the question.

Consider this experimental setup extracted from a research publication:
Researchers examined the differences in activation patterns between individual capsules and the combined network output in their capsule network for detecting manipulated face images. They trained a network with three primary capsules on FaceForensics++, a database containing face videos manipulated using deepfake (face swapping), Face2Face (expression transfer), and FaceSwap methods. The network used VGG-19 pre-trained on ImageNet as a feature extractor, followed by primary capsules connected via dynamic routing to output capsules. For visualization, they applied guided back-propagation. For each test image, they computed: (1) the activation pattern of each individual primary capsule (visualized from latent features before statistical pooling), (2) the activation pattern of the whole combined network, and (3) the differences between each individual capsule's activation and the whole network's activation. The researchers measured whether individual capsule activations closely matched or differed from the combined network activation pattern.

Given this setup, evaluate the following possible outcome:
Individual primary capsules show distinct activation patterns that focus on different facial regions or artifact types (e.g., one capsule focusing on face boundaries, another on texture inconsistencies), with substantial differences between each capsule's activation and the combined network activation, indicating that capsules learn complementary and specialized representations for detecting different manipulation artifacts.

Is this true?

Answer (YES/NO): NO